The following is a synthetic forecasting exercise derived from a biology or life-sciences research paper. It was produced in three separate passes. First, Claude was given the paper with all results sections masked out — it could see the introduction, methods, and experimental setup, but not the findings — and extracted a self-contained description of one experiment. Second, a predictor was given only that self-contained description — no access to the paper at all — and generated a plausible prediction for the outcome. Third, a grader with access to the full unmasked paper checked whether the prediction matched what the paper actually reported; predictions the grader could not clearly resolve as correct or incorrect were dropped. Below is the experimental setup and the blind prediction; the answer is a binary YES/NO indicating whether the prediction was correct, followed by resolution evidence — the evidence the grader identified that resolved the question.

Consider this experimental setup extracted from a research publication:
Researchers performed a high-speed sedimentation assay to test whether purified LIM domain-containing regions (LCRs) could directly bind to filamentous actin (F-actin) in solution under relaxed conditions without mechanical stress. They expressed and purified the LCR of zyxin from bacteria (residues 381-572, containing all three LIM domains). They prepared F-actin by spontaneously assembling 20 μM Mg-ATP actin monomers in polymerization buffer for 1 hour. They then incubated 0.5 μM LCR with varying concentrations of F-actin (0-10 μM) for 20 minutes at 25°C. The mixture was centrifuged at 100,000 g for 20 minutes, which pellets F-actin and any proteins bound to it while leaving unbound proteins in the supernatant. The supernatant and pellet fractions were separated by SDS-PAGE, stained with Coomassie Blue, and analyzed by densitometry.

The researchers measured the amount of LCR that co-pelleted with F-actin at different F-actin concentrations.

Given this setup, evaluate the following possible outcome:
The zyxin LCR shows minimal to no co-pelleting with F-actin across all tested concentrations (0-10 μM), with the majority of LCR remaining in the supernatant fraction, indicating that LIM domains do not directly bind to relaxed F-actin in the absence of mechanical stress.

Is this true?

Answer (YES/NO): YES